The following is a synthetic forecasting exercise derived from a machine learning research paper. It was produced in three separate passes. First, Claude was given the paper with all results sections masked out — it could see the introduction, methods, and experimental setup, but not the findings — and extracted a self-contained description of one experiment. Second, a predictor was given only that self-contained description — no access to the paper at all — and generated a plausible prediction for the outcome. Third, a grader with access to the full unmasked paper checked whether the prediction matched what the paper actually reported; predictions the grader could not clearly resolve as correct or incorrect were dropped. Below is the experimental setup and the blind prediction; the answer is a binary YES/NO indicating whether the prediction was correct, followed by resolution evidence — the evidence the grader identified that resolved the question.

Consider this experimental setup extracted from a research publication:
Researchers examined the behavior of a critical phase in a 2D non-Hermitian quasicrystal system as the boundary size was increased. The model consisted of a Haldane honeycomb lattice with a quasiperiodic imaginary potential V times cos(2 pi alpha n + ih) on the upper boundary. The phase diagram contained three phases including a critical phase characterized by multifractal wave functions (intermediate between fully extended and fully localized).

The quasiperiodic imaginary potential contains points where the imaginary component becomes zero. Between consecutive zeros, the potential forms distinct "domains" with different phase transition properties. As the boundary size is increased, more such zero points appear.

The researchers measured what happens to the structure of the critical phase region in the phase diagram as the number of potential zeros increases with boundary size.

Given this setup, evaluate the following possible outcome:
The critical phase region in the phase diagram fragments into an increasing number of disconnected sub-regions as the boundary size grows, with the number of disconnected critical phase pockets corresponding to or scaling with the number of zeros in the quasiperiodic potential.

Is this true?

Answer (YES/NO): YES